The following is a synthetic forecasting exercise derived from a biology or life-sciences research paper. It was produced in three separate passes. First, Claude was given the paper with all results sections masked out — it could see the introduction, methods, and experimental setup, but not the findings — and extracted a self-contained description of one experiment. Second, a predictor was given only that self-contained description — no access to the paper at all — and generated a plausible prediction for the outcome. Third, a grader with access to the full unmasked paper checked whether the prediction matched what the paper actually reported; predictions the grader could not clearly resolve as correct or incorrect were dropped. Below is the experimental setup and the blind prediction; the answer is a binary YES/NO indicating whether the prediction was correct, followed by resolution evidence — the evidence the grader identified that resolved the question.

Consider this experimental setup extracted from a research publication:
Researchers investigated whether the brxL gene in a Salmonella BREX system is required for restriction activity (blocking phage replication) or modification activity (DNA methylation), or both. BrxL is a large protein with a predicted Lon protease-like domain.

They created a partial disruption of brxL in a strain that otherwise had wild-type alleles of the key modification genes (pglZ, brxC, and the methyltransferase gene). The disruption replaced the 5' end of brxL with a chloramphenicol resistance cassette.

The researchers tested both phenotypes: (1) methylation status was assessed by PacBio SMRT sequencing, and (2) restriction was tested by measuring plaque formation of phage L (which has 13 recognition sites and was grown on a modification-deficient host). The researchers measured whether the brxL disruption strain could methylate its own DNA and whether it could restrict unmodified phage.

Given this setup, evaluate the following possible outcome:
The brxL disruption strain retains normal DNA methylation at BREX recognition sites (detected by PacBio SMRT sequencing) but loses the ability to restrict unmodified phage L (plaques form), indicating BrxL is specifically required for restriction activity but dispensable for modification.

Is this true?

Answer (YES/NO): YES